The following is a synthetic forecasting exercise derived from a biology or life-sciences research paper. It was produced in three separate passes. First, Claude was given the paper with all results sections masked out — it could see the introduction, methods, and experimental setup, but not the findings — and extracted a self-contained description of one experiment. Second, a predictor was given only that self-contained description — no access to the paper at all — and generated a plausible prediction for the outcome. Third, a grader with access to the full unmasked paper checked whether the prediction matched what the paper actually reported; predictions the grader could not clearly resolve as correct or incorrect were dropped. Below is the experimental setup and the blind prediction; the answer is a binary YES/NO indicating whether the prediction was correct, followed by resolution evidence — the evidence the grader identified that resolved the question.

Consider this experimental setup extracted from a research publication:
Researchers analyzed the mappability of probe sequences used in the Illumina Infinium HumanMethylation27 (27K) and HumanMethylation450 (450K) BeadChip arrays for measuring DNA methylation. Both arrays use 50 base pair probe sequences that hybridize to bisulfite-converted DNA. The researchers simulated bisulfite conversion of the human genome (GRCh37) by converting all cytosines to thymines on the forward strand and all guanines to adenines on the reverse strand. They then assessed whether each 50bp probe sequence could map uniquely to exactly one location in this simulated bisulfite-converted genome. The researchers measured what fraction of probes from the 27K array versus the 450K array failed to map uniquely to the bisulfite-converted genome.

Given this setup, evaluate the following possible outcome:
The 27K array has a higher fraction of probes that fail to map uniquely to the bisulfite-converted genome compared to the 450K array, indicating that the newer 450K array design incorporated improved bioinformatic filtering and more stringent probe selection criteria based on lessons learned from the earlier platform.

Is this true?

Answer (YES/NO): NO